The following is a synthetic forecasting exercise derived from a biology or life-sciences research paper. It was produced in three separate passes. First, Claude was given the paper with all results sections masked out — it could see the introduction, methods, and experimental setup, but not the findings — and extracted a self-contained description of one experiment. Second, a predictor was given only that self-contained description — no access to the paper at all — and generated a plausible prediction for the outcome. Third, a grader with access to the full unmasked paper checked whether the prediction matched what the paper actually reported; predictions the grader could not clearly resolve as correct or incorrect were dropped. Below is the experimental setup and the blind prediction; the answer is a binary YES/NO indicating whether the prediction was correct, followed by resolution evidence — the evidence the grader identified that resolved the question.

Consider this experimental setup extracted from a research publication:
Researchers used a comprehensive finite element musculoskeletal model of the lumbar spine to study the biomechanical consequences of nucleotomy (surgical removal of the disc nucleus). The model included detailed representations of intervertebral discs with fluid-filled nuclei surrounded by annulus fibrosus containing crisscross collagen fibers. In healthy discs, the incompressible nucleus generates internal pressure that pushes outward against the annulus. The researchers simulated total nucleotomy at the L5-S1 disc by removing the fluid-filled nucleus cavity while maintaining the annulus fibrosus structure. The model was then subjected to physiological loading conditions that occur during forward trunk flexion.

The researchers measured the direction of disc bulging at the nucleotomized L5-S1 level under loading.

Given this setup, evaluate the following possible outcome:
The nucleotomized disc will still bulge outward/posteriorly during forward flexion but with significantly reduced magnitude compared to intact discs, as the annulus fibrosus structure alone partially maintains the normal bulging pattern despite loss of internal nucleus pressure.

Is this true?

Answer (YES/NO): NO